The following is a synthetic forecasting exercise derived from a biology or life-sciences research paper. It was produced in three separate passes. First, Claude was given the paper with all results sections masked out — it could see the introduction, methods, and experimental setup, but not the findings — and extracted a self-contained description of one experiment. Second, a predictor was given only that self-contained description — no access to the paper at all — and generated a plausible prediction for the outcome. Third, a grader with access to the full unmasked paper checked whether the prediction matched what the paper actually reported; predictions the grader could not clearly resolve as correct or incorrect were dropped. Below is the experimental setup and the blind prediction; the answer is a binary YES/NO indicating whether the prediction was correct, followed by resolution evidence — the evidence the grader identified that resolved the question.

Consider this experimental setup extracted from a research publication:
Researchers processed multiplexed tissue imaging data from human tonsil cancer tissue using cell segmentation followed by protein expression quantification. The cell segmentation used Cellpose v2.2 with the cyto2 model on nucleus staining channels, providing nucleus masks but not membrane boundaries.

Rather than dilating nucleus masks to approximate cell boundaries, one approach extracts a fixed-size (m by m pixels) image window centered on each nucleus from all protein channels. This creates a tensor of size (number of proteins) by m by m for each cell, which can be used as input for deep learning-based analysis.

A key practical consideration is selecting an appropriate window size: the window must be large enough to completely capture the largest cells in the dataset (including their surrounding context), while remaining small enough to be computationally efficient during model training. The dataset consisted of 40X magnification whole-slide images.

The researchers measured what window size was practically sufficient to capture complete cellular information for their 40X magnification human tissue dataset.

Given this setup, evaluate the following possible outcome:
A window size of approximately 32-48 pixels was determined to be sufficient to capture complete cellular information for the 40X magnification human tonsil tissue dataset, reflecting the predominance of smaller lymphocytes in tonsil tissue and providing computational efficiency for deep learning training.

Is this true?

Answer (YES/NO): NO